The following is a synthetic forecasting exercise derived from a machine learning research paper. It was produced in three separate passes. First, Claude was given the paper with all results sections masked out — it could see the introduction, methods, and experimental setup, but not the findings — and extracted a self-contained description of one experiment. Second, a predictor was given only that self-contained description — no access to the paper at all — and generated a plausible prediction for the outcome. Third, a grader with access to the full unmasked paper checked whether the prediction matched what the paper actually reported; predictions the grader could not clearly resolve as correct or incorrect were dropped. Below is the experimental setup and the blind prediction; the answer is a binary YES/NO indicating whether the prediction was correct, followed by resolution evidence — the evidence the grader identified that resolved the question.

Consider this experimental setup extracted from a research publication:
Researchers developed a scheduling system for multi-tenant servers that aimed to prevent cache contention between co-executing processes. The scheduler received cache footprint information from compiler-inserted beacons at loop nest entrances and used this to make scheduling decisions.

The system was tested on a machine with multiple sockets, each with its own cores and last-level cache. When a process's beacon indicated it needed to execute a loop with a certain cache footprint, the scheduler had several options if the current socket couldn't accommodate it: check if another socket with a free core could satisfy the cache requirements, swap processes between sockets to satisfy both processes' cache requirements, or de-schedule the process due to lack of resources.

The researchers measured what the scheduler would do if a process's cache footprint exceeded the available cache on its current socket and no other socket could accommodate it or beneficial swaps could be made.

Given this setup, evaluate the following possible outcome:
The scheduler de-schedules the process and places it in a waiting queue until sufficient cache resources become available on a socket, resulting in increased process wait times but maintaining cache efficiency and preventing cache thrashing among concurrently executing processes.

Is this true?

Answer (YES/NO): NO